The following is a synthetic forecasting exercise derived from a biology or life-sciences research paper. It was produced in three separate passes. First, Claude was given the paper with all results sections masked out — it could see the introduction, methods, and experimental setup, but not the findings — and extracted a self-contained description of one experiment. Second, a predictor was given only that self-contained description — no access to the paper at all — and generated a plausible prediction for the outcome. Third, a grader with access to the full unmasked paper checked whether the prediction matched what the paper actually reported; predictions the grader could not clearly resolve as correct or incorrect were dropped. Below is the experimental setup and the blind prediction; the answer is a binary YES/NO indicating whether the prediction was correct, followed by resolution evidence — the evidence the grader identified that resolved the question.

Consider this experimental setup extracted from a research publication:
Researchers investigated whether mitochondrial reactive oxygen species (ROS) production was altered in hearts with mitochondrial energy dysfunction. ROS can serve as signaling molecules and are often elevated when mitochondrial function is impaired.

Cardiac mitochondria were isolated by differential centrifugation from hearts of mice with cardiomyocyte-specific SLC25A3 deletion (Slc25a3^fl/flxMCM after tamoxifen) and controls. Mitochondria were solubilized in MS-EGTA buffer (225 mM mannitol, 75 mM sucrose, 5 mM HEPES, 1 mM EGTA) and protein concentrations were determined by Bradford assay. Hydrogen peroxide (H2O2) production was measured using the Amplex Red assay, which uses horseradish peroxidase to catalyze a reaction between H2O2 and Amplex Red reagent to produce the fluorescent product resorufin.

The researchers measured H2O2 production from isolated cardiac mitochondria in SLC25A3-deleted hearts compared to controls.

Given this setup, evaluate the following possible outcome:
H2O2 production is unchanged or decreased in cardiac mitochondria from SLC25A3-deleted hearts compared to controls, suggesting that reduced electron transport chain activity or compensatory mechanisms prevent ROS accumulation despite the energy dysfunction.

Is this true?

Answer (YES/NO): NO